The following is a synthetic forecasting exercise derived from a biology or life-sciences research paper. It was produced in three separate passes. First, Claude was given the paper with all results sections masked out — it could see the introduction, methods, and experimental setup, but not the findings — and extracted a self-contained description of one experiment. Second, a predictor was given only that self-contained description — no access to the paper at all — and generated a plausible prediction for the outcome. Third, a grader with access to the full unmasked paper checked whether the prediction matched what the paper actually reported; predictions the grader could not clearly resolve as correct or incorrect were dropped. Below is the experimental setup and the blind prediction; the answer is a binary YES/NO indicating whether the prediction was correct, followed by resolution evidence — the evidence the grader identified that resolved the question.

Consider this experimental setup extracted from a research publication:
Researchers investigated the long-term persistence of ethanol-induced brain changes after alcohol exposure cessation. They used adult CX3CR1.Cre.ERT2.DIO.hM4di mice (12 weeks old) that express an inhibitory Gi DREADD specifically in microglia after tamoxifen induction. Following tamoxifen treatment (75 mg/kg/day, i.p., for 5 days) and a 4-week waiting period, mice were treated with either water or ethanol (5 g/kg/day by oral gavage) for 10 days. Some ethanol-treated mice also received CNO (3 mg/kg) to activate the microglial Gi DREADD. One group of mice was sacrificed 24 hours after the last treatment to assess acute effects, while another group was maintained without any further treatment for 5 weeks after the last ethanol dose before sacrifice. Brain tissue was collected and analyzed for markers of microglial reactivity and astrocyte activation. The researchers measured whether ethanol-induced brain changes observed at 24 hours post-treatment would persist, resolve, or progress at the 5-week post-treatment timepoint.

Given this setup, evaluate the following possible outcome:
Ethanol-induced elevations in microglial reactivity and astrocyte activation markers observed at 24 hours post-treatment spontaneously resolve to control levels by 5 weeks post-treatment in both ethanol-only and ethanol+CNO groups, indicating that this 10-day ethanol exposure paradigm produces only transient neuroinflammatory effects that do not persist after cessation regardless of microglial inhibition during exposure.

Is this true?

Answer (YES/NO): NO